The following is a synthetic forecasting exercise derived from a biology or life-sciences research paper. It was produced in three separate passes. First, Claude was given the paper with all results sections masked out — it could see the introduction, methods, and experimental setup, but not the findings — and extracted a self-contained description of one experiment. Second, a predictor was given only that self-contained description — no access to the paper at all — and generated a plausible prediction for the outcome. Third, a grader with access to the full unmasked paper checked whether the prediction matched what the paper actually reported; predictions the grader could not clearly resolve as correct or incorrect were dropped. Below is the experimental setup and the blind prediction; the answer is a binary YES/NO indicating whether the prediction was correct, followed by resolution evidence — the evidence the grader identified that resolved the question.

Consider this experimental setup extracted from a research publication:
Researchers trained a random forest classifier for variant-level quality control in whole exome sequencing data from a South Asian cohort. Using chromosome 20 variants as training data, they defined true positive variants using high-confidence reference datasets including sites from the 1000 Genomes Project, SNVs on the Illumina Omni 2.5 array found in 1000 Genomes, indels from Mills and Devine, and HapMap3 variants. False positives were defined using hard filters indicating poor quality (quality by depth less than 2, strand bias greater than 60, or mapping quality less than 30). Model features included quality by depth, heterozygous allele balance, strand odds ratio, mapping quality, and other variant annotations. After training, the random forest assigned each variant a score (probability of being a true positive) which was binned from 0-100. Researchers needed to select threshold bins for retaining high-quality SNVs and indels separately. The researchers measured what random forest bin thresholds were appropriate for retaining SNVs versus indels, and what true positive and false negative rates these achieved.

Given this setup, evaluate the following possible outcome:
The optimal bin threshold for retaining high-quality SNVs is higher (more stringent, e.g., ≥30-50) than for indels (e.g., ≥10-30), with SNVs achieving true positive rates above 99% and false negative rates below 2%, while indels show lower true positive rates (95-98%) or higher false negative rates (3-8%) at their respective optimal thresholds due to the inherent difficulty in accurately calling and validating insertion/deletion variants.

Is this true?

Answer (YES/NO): NO